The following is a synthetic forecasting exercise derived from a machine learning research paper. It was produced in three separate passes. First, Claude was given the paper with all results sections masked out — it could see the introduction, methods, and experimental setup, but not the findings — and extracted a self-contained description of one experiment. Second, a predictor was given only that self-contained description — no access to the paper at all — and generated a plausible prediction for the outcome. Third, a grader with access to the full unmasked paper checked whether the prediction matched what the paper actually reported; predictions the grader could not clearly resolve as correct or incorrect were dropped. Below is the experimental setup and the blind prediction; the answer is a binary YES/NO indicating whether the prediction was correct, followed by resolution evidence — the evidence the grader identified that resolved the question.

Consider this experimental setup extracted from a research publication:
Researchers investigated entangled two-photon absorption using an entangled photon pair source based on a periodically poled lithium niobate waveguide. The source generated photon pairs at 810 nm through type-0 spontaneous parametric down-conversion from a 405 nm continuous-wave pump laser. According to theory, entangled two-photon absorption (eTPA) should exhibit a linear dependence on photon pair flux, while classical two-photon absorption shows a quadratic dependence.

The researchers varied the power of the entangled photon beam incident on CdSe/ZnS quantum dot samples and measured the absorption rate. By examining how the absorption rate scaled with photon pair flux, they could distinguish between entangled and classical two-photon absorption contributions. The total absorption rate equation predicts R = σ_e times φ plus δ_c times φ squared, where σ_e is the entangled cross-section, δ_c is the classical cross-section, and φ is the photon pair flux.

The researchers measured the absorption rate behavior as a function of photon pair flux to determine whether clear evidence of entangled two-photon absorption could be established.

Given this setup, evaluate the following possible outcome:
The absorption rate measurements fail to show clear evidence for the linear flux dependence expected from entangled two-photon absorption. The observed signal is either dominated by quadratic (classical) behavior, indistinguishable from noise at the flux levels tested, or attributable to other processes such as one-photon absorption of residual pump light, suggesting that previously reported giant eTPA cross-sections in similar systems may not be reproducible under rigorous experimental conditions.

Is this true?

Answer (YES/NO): YES